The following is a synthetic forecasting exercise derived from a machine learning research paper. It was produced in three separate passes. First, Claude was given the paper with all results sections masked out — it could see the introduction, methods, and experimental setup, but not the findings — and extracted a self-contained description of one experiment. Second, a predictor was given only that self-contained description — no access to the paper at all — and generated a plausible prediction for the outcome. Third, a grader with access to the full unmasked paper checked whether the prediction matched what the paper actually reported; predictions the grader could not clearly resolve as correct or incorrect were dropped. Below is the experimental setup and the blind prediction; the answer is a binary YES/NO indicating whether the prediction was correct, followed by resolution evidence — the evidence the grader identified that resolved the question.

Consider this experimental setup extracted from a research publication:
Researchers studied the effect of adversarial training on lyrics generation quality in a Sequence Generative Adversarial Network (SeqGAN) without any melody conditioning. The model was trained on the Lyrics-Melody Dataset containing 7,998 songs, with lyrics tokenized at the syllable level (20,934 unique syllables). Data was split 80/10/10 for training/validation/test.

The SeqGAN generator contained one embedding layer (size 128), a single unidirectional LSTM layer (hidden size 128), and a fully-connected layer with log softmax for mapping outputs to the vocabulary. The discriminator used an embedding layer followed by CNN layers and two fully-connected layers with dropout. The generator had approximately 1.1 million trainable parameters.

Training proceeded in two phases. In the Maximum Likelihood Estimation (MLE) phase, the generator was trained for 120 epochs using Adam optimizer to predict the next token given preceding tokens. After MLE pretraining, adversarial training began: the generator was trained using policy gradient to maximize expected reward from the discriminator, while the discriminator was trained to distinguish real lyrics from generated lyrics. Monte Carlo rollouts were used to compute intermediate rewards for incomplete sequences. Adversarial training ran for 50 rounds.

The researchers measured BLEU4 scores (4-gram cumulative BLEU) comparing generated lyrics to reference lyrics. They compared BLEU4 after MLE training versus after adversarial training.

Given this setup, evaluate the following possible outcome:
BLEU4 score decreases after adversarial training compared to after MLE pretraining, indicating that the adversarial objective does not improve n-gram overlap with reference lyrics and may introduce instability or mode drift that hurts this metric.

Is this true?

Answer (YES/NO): YES